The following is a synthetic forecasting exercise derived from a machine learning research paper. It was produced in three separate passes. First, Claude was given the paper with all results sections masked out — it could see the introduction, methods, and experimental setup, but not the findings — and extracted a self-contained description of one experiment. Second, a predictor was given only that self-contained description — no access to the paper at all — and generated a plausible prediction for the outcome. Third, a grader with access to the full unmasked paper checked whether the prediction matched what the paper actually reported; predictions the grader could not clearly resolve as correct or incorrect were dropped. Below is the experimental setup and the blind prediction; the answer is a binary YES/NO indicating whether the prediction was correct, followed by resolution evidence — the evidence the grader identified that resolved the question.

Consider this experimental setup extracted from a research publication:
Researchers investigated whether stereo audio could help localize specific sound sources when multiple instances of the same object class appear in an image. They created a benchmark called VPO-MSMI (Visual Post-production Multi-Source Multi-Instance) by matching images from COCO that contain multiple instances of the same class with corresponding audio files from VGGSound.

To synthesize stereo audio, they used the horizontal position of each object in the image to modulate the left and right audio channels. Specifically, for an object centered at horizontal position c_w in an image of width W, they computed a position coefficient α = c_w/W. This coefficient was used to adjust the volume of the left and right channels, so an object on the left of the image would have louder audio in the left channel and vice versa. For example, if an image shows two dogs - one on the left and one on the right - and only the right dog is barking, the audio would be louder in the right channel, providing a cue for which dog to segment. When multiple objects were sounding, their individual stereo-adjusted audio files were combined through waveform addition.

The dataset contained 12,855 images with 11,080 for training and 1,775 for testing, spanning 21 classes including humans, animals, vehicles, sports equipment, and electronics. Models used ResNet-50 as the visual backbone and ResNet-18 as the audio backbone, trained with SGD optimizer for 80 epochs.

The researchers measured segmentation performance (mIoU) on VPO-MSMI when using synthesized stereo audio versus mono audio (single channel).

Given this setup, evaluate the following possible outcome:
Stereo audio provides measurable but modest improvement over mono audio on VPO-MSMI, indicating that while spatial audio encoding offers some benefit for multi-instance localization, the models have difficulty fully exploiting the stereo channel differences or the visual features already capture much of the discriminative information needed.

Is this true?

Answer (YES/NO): NO